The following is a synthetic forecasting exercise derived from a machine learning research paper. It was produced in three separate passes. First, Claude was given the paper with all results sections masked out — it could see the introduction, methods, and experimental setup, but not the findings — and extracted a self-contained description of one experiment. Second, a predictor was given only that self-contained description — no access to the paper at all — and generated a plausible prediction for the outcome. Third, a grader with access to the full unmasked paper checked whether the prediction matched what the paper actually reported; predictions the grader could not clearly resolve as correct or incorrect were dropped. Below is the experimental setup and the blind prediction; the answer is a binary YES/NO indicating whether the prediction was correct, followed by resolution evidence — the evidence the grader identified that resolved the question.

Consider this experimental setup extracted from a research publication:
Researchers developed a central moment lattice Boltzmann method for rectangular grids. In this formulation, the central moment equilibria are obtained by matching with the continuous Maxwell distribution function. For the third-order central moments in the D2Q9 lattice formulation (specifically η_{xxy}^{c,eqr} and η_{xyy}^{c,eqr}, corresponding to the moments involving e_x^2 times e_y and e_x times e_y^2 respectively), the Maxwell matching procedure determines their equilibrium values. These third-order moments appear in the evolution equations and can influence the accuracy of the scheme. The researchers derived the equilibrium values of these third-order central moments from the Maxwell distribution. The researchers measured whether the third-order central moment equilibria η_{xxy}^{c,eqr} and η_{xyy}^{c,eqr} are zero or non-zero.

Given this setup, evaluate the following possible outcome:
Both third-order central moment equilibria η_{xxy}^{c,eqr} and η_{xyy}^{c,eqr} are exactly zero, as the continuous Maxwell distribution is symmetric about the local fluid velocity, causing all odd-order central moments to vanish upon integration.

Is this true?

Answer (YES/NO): YES